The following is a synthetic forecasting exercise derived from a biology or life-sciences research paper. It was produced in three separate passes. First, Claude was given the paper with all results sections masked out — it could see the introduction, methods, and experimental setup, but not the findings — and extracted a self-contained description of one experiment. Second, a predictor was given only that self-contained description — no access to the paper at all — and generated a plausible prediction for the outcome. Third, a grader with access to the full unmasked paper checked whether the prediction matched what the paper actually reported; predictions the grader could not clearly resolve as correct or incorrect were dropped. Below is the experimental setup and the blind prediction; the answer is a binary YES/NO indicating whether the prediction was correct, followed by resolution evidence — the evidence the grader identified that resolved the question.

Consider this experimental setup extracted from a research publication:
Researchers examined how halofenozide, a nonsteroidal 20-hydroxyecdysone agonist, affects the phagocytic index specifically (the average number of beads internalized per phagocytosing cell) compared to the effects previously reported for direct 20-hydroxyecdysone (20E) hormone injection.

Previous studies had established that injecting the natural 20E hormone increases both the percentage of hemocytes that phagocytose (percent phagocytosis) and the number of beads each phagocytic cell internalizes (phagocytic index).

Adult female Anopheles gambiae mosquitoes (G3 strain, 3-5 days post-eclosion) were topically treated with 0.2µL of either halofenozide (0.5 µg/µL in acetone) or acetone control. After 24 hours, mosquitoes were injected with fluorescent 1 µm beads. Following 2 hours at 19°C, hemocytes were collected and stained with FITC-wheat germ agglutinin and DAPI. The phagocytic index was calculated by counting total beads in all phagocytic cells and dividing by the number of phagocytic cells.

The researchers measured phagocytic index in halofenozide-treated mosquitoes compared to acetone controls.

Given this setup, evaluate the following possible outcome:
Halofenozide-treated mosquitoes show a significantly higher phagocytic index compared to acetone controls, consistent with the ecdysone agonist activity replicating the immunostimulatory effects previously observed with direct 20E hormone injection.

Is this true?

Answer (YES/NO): NO